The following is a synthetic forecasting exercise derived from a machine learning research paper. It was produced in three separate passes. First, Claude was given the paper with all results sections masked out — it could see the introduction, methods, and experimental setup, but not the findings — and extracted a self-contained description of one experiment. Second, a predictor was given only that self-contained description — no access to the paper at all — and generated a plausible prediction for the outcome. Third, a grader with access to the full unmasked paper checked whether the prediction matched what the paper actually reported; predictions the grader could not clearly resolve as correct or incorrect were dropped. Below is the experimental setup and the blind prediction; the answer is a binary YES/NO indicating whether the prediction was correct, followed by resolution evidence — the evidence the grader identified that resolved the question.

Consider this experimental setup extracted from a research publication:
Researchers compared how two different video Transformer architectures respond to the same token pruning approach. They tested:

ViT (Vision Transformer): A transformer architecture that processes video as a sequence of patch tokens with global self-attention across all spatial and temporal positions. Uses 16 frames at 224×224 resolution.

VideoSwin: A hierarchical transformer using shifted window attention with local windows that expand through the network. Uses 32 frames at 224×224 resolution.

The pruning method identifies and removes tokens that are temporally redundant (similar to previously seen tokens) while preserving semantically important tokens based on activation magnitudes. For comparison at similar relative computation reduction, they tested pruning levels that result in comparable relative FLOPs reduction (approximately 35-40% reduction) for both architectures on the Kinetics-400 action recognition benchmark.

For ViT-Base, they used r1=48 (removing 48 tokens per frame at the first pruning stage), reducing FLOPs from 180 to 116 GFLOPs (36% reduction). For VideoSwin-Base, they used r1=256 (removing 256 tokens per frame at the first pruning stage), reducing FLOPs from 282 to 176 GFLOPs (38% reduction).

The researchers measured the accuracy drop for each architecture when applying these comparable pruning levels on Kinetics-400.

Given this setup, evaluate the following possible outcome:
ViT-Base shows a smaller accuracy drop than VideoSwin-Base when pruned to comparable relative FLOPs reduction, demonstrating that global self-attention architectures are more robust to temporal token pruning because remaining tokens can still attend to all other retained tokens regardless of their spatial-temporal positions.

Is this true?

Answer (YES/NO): YES